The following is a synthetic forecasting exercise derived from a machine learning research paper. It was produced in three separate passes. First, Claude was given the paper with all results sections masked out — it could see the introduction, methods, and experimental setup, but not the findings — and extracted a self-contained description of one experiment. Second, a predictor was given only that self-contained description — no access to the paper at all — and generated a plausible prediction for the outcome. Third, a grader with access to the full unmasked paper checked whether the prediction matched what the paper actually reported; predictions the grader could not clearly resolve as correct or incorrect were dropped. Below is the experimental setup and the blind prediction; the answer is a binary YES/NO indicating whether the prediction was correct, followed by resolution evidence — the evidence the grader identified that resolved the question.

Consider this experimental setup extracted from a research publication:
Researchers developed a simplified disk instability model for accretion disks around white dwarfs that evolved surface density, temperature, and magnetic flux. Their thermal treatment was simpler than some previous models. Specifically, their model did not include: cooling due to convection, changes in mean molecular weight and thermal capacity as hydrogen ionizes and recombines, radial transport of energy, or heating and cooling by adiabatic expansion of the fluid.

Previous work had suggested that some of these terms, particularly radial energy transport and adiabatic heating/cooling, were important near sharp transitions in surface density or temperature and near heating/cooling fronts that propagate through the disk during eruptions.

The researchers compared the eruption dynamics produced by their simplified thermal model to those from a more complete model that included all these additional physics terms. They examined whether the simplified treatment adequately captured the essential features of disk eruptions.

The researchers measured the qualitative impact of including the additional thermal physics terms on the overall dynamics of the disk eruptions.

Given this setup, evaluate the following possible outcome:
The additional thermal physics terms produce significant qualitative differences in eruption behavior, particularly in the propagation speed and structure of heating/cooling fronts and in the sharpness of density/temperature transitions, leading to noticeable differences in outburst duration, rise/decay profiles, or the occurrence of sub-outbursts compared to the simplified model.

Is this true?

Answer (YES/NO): NO